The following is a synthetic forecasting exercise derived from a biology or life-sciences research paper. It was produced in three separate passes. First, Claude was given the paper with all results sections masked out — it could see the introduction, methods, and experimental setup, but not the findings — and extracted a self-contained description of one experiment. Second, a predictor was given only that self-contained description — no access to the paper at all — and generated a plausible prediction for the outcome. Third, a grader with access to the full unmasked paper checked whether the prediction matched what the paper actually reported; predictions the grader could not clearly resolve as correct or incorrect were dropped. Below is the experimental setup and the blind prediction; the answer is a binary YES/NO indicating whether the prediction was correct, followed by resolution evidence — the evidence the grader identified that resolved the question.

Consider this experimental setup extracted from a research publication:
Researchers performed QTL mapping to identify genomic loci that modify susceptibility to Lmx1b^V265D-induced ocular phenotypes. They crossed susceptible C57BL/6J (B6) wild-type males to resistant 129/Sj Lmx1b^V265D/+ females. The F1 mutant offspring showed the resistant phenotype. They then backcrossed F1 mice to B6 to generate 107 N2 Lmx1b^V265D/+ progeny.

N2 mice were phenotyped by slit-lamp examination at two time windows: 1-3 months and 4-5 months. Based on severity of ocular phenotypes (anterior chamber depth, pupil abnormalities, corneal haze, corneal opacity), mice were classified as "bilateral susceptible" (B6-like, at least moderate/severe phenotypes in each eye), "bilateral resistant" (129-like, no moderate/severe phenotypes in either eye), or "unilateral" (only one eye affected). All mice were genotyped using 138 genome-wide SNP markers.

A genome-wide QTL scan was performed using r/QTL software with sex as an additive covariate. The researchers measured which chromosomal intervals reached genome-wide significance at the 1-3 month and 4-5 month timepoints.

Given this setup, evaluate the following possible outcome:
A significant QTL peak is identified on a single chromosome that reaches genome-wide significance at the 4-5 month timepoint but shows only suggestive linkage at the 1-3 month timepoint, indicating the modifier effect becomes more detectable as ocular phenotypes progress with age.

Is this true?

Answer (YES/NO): NO